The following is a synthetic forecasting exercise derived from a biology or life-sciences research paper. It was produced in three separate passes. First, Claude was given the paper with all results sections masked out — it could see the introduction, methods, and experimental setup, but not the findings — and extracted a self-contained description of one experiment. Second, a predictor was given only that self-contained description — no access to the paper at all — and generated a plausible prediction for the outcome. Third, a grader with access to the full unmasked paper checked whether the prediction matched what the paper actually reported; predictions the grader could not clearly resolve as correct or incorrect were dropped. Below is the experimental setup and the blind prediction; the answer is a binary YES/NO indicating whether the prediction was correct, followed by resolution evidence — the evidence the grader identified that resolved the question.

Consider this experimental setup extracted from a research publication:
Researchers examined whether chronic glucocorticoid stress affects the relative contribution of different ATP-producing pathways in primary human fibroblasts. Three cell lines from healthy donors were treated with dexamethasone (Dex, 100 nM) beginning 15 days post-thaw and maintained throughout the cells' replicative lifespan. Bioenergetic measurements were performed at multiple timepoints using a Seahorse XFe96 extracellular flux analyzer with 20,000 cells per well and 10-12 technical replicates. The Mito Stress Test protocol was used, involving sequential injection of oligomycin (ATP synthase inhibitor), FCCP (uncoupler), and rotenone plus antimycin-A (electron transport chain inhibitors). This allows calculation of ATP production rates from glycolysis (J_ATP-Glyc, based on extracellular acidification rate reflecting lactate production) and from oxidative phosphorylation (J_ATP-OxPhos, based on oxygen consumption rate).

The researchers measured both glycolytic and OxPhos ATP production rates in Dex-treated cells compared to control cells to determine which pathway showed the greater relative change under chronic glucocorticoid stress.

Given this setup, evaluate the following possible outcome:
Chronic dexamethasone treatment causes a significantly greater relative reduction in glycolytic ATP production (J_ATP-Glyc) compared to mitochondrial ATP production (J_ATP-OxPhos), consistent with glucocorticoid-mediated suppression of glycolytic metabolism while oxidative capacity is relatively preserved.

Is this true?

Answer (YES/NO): NO